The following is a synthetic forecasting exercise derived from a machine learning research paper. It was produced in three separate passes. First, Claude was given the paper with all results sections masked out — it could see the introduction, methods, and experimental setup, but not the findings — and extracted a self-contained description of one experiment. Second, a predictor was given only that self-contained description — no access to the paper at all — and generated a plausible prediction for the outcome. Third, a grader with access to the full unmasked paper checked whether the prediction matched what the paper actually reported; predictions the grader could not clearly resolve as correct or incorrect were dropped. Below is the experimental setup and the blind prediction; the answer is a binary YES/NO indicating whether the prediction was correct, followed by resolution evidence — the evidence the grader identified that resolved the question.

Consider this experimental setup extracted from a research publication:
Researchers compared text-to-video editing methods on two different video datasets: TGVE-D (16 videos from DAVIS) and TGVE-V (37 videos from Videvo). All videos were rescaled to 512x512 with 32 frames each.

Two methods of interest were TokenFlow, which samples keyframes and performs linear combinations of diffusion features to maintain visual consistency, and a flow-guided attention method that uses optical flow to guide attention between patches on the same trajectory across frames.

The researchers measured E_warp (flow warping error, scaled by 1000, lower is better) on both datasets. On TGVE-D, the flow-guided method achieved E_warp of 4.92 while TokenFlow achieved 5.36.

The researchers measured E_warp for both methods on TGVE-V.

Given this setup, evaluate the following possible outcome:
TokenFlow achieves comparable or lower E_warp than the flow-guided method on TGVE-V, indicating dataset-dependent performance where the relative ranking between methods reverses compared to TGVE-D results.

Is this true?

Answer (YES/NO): YES